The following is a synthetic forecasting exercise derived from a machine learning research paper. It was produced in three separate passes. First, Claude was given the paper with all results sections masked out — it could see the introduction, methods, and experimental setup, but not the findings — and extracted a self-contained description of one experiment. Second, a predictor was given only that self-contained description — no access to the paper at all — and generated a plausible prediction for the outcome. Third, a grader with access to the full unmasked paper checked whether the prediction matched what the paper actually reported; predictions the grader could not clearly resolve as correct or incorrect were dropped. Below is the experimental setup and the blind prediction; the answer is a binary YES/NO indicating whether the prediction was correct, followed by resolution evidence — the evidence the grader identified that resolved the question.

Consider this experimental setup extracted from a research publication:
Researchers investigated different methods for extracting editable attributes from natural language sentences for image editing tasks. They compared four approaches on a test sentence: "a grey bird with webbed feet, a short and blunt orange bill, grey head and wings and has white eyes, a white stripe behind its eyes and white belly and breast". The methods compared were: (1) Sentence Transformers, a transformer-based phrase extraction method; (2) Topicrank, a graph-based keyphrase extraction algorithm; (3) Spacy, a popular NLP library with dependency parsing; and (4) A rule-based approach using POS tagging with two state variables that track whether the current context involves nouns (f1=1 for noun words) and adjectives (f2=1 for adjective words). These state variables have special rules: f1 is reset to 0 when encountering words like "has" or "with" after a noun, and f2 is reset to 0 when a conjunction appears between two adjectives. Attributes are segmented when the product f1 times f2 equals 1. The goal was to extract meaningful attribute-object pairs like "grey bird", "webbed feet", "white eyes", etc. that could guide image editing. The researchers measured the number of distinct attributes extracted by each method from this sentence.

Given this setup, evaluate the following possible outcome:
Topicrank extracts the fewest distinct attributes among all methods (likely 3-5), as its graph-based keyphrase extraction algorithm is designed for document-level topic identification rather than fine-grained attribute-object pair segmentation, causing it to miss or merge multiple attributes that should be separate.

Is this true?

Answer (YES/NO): NO